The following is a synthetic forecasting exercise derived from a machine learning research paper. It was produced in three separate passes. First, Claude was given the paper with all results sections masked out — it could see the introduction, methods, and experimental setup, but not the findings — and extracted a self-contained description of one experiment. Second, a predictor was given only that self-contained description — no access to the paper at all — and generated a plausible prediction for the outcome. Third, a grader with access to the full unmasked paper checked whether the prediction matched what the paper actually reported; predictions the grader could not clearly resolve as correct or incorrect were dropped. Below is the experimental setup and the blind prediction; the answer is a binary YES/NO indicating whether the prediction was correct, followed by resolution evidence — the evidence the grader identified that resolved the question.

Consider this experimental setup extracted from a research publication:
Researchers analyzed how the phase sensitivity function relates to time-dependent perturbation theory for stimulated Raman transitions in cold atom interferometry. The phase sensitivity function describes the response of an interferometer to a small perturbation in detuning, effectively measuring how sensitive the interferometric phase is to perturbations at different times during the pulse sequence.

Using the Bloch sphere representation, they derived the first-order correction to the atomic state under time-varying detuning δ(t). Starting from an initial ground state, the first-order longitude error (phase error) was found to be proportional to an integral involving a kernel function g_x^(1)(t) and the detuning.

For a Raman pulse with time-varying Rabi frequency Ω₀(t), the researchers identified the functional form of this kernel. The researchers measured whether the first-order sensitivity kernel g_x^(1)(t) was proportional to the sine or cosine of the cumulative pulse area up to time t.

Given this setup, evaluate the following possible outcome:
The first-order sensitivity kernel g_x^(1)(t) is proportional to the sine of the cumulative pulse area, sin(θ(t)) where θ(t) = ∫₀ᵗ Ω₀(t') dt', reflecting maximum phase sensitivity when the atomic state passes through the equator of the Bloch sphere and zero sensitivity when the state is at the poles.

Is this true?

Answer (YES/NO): YES